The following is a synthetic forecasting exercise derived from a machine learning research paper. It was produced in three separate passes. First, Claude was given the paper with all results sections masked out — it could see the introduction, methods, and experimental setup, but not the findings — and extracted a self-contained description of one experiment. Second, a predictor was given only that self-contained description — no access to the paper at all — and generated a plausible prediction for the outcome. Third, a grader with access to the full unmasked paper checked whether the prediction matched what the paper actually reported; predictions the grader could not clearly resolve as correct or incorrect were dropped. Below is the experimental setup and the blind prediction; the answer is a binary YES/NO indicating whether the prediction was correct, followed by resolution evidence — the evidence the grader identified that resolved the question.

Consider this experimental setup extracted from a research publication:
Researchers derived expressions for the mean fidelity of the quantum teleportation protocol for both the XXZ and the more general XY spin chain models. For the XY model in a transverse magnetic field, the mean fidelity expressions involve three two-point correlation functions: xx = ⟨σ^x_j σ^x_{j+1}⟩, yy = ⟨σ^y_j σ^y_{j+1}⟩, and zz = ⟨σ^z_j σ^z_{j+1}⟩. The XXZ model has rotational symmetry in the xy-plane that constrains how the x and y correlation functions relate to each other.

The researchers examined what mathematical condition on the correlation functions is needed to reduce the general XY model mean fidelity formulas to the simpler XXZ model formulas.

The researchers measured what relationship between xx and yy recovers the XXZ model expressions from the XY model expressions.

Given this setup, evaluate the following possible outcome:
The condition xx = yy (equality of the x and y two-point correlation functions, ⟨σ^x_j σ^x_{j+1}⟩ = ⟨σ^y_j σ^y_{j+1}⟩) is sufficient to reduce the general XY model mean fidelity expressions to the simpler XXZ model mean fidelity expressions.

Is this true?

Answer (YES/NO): YES